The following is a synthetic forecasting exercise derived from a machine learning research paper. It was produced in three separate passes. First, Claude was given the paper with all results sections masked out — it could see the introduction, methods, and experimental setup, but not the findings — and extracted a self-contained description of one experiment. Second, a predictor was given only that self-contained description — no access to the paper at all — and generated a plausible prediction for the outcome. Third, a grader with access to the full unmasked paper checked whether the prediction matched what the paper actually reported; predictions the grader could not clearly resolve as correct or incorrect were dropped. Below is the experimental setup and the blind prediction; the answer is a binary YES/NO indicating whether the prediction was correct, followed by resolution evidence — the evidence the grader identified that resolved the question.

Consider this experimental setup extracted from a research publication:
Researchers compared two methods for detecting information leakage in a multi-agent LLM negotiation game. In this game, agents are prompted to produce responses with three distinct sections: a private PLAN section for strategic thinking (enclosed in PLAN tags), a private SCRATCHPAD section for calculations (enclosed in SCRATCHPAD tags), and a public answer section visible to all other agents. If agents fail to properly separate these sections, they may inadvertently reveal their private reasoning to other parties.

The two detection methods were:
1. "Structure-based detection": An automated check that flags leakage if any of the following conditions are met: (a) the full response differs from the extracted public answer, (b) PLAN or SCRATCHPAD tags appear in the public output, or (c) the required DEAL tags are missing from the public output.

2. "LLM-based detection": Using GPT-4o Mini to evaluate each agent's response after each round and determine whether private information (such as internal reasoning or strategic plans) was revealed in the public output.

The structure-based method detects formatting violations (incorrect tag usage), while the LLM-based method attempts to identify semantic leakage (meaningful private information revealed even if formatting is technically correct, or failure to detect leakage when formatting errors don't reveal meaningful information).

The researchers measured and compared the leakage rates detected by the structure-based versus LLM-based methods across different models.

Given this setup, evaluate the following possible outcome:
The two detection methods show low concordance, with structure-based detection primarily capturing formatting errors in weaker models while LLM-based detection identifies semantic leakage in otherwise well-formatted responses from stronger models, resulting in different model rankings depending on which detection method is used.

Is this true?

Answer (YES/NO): NO